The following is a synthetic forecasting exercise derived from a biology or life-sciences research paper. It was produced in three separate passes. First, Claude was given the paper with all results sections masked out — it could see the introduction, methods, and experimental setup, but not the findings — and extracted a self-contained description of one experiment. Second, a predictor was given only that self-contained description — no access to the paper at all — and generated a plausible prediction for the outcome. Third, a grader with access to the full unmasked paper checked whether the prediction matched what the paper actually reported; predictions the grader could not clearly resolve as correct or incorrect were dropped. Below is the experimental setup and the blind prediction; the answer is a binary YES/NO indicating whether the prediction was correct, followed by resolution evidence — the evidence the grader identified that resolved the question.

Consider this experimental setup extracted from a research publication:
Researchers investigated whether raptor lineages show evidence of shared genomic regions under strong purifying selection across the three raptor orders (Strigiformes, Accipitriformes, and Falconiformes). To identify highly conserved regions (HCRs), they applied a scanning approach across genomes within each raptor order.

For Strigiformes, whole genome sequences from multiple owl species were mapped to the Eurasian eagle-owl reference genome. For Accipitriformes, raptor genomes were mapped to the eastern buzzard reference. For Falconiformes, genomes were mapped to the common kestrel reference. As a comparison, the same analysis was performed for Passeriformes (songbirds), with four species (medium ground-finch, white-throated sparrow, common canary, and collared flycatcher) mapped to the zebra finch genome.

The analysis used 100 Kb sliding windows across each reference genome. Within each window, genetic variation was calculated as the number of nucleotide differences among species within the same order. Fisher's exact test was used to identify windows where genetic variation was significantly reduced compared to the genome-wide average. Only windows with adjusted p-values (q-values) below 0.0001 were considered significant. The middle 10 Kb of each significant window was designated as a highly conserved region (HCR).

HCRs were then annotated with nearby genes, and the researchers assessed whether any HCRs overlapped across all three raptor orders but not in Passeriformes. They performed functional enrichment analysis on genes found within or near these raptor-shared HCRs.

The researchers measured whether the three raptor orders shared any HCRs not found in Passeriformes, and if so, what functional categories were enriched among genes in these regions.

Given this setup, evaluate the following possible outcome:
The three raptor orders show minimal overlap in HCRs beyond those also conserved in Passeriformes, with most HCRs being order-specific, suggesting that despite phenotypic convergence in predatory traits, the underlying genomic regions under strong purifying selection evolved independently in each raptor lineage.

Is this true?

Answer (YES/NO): NO